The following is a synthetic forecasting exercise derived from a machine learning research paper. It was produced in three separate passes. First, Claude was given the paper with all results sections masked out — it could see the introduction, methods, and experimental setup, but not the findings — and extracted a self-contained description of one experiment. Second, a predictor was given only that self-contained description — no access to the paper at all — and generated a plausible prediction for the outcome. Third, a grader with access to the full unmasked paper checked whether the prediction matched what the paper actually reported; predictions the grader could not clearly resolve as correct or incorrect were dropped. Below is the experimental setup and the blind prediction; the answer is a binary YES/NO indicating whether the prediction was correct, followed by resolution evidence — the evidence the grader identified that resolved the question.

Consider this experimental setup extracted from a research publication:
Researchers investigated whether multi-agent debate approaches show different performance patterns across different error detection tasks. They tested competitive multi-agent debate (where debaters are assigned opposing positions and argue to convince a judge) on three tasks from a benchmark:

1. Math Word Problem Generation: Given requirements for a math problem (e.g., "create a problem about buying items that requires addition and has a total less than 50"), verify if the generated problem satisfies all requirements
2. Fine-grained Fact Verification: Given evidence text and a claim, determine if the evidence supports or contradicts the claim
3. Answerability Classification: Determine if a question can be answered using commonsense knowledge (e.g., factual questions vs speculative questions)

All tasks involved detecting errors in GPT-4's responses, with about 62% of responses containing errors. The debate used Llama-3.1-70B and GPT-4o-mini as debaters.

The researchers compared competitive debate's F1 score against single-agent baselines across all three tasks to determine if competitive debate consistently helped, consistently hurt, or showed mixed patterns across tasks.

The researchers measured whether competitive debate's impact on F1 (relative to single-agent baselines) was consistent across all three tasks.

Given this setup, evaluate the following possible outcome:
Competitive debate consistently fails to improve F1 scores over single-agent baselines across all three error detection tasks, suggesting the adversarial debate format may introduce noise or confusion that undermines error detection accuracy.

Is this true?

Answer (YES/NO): YES